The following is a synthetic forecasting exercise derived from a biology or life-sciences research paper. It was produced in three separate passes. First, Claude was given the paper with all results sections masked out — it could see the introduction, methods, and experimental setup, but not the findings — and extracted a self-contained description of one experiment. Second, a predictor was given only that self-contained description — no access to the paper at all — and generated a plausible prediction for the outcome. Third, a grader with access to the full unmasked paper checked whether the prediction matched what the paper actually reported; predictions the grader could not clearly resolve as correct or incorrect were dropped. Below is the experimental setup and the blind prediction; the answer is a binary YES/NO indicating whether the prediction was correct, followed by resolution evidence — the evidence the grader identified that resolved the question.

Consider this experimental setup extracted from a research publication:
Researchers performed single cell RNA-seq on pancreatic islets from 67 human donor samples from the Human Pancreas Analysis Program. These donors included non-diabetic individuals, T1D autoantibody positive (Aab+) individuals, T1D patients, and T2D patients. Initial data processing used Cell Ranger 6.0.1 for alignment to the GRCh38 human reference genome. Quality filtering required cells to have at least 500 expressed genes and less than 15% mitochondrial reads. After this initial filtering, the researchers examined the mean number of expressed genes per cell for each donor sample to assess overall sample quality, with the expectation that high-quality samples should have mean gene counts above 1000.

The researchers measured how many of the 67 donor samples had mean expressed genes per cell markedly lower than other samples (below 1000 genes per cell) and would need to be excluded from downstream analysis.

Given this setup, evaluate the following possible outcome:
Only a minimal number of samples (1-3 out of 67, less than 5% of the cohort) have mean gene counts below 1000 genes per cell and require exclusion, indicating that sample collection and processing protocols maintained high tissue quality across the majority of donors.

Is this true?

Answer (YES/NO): YES